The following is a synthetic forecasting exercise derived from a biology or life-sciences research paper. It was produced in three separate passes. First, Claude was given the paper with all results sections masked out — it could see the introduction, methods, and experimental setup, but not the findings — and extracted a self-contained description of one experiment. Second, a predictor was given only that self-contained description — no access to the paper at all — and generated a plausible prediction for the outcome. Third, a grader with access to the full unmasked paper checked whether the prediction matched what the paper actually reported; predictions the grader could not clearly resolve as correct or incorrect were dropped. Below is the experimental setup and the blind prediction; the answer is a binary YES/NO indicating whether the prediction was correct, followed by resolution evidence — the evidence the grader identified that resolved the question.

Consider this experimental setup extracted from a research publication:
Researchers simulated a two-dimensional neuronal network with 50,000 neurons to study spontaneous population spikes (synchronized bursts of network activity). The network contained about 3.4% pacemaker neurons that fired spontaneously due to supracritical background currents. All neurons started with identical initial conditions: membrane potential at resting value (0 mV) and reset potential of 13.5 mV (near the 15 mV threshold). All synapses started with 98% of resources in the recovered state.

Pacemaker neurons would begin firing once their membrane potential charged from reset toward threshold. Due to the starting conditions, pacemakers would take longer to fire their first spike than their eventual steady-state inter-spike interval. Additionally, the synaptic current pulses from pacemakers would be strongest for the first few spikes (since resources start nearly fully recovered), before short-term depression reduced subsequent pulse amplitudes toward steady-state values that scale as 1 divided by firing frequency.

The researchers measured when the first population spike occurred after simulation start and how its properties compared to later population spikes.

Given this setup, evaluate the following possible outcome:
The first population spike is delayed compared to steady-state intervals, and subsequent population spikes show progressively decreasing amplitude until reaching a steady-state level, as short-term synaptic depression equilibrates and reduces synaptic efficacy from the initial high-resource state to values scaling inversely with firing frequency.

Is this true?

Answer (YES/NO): NO